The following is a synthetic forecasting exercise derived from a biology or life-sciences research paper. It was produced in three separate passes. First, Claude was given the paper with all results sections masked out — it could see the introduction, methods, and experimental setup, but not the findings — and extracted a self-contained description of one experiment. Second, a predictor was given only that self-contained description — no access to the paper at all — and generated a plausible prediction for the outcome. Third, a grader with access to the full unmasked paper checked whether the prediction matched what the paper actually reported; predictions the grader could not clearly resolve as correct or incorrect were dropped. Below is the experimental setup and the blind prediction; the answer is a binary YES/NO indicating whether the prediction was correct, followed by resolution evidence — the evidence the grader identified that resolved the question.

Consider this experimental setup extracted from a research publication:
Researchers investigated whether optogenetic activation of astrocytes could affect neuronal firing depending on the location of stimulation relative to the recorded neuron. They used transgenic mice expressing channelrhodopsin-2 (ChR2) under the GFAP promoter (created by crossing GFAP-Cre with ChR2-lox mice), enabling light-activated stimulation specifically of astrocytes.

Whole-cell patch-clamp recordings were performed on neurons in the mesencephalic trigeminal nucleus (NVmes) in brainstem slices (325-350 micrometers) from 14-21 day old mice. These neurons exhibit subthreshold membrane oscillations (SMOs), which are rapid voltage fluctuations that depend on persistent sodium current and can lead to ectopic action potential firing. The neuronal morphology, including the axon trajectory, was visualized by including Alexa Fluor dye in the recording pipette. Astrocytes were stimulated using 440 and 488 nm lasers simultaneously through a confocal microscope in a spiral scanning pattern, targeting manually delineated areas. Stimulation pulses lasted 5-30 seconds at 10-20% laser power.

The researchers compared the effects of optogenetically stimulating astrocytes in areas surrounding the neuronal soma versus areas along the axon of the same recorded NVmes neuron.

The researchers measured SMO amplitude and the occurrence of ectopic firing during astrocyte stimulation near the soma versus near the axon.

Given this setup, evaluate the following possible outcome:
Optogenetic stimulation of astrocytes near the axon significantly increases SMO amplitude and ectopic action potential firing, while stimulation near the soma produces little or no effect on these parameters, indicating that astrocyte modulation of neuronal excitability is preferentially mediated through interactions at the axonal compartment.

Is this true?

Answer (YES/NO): YES